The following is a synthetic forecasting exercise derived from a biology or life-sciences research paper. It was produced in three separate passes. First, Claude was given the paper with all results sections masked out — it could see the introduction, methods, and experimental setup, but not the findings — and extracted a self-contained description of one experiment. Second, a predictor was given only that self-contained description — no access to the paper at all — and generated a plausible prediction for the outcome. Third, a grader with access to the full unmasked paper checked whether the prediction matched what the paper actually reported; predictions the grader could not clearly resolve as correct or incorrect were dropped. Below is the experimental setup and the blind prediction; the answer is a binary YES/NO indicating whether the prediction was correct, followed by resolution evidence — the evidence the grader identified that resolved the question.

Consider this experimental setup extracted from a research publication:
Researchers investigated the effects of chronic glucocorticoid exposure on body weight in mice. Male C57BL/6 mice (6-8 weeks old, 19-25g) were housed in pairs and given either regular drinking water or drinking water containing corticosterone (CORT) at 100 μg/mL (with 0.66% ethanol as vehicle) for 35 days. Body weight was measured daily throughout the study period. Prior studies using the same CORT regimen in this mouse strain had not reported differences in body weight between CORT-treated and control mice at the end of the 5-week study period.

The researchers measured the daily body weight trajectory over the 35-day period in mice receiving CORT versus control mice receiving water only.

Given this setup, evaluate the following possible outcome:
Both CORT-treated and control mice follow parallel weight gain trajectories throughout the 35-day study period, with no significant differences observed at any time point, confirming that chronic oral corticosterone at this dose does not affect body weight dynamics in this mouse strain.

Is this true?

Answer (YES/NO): NO